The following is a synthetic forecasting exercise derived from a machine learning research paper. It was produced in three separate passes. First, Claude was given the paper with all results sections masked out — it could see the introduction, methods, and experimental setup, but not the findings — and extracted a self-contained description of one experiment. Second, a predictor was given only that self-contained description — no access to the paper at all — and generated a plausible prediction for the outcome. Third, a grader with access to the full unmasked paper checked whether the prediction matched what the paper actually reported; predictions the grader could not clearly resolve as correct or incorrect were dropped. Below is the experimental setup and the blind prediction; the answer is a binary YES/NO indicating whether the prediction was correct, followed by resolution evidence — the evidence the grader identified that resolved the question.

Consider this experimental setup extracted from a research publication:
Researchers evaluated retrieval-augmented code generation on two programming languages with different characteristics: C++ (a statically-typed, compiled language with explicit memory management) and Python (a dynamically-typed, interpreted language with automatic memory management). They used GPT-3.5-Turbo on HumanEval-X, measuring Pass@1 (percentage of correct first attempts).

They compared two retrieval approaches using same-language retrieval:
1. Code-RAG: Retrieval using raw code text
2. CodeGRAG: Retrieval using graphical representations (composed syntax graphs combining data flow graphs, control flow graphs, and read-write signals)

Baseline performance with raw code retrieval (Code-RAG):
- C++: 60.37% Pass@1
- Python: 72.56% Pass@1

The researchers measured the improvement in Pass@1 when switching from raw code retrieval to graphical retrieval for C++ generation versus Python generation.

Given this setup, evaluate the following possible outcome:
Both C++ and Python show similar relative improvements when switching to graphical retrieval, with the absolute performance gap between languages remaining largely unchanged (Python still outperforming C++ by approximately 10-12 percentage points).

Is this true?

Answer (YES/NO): NO